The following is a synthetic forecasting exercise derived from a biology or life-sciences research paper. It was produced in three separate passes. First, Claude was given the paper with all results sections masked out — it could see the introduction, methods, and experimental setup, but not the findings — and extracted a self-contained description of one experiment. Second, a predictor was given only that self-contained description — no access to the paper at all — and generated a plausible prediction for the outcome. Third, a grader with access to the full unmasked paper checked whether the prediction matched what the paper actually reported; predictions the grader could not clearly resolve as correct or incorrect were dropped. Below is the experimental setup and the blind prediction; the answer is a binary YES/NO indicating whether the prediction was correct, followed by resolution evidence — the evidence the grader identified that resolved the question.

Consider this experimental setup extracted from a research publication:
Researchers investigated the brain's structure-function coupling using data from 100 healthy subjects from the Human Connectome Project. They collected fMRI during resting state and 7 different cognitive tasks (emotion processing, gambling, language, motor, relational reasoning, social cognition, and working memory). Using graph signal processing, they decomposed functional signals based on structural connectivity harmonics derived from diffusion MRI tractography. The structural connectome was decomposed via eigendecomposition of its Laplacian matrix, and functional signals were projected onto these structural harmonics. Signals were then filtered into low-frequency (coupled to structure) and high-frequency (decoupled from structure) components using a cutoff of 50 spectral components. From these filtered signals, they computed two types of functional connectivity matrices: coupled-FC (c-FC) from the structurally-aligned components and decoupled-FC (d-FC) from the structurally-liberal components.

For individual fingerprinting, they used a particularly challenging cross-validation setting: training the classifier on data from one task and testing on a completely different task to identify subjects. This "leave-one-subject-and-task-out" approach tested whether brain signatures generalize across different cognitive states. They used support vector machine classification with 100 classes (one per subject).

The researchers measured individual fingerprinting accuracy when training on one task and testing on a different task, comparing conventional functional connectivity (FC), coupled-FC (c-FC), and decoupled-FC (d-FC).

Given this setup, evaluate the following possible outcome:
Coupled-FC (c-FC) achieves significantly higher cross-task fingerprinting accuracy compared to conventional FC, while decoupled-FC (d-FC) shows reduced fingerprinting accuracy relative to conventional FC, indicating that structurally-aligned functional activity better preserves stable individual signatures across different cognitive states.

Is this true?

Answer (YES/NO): NO